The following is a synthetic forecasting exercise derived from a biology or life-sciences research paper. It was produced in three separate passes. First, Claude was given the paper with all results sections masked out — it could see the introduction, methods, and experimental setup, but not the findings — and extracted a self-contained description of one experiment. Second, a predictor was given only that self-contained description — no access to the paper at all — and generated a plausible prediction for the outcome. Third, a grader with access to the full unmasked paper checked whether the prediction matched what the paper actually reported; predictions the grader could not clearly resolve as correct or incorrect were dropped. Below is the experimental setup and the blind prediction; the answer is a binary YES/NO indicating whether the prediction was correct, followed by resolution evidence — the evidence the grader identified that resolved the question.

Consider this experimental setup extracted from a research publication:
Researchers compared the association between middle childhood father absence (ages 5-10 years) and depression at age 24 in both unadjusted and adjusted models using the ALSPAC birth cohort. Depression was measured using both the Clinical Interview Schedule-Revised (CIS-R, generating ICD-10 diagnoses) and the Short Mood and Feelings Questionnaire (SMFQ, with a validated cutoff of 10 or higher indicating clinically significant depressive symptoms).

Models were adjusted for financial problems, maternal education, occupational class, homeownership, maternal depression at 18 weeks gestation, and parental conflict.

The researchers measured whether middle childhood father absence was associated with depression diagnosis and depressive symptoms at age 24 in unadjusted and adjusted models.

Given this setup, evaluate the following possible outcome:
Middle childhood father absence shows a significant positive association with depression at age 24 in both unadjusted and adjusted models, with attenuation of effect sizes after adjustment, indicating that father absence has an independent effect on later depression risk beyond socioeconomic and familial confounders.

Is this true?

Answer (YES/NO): NO